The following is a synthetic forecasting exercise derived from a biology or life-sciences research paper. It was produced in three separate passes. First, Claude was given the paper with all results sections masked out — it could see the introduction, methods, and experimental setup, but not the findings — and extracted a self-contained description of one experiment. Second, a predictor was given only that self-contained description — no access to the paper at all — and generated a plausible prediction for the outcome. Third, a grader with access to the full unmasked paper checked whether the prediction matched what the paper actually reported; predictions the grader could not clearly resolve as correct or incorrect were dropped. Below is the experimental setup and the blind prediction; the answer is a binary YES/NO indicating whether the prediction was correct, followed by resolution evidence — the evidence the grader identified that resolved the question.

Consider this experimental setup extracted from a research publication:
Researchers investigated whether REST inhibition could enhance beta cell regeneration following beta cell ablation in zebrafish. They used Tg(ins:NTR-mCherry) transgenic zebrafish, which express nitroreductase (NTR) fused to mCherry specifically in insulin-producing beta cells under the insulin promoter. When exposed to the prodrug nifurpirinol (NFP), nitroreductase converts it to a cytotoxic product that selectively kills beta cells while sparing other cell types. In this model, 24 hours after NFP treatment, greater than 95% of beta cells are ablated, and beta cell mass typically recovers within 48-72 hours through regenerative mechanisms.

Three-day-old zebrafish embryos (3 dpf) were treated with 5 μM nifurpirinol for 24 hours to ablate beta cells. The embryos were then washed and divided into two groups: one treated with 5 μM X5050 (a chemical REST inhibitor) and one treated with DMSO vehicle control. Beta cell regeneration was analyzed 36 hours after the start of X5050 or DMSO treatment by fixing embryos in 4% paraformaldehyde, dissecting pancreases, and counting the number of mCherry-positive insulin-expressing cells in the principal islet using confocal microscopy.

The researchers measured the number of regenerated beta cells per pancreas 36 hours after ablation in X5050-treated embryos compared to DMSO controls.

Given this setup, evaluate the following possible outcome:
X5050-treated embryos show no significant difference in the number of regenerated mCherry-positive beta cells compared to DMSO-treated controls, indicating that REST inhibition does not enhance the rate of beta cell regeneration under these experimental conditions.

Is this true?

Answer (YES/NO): NO